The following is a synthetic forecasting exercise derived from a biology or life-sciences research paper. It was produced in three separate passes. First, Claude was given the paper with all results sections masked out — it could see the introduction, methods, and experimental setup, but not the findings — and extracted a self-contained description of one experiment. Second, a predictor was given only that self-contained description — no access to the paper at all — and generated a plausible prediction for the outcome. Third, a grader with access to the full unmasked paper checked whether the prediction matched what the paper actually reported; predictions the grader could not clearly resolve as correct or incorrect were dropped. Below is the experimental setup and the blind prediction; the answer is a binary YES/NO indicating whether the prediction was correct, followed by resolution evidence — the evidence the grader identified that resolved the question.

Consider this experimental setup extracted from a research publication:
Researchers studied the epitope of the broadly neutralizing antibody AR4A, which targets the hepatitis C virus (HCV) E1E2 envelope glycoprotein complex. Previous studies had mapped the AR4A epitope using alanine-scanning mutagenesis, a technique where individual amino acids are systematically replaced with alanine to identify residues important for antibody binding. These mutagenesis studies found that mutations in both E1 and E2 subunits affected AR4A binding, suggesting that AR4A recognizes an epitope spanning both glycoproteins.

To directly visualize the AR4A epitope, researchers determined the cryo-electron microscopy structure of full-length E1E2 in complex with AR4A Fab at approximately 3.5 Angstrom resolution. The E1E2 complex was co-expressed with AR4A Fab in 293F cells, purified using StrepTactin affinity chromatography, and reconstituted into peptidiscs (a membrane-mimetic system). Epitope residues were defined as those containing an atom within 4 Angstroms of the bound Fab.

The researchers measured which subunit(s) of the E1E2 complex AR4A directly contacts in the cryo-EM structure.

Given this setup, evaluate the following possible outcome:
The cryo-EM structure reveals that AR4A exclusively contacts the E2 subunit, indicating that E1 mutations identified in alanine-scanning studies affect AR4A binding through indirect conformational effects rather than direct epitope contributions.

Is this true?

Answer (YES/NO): YES